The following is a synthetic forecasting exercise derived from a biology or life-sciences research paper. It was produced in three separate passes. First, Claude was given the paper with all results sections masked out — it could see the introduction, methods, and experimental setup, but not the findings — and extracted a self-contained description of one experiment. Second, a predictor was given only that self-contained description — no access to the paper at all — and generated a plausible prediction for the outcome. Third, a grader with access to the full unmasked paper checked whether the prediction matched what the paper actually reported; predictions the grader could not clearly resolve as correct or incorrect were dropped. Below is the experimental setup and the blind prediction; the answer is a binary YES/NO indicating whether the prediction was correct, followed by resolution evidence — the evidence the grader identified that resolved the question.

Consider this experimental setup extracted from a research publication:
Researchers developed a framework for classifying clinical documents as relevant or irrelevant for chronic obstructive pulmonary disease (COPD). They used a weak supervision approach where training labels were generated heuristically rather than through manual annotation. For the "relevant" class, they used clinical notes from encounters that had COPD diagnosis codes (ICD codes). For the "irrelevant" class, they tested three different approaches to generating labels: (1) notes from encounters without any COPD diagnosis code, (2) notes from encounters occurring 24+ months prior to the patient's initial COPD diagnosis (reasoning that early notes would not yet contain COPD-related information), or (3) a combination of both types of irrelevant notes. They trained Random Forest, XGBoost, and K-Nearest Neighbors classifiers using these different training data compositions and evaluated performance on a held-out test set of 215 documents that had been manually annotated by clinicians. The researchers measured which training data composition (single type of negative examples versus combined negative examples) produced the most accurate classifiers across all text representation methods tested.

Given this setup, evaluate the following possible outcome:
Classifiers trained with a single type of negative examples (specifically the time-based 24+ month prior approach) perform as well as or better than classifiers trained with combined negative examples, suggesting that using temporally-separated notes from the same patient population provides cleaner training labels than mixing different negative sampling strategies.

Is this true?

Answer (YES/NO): NO